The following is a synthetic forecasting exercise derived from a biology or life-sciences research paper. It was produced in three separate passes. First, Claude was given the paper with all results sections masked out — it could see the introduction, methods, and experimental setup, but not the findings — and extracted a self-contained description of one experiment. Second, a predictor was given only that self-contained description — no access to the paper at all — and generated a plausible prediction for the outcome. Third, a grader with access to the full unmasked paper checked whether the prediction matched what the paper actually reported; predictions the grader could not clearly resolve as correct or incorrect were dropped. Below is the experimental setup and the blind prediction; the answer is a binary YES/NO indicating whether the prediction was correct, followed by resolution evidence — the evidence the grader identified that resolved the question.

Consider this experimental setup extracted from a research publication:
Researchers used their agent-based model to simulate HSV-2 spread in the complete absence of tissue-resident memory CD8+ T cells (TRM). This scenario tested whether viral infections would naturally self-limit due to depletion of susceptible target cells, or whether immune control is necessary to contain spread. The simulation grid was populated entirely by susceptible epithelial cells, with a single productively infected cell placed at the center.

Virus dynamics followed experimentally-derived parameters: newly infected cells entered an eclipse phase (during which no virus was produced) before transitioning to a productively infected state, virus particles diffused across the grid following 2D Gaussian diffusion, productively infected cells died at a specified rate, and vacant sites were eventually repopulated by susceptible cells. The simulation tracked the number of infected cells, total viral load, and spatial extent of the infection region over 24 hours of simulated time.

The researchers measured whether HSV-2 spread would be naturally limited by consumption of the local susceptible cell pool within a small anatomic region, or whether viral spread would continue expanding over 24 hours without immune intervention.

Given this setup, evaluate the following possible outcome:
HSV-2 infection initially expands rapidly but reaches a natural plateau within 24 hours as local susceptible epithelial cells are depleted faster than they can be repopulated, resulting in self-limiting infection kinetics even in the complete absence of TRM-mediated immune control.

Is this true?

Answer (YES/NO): NO